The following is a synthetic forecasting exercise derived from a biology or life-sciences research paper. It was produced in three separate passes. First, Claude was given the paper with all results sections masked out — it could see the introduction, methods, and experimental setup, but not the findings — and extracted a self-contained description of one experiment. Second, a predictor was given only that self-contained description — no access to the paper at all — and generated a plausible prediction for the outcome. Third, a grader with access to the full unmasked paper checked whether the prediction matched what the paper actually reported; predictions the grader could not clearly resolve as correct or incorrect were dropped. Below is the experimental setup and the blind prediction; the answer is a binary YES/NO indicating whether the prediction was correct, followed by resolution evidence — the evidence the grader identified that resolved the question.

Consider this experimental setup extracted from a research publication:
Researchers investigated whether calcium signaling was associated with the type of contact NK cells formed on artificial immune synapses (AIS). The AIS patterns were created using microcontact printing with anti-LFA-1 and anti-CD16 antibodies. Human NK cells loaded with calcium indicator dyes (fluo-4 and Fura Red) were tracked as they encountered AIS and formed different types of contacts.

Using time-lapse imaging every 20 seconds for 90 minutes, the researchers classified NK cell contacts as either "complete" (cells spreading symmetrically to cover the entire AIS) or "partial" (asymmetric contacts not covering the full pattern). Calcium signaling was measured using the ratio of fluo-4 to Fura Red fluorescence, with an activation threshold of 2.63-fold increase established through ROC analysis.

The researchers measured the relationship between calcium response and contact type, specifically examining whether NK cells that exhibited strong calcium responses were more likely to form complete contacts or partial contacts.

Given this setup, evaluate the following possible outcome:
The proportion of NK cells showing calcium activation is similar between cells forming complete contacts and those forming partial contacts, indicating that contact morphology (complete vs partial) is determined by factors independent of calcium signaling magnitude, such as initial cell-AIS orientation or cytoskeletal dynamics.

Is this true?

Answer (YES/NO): NO